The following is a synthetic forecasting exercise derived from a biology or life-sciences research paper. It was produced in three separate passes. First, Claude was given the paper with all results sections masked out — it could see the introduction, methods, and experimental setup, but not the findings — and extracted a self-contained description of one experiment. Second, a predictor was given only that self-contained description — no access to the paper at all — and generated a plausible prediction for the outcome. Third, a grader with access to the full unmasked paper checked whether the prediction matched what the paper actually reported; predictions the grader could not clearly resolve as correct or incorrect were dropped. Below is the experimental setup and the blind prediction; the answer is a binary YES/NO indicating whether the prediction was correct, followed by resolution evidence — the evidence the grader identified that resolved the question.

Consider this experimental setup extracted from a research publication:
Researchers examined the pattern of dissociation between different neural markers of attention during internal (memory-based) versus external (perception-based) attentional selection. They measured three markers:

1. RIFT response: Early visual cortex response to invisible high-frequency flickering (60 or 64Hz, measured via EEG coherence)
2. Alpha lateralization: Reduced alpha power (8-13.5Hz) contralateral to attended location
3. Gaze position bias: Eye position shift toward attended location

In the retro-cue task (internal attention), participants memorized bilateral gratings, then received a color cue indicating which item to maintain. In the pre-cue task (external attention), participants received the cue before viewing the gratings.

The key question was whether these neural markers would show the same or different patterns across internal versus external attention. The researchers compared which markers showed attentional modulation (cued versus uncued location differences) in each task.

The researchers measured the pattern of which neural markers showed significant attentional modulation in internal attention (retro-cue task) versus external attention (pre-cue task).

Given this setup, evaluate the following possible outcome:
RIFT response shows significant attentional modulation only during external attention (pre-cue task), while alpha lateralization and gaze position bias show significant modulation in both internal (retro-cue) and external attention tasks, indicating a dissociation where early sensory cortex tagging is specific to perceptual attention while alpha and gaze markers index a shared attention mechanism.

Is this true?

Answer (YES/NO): YES